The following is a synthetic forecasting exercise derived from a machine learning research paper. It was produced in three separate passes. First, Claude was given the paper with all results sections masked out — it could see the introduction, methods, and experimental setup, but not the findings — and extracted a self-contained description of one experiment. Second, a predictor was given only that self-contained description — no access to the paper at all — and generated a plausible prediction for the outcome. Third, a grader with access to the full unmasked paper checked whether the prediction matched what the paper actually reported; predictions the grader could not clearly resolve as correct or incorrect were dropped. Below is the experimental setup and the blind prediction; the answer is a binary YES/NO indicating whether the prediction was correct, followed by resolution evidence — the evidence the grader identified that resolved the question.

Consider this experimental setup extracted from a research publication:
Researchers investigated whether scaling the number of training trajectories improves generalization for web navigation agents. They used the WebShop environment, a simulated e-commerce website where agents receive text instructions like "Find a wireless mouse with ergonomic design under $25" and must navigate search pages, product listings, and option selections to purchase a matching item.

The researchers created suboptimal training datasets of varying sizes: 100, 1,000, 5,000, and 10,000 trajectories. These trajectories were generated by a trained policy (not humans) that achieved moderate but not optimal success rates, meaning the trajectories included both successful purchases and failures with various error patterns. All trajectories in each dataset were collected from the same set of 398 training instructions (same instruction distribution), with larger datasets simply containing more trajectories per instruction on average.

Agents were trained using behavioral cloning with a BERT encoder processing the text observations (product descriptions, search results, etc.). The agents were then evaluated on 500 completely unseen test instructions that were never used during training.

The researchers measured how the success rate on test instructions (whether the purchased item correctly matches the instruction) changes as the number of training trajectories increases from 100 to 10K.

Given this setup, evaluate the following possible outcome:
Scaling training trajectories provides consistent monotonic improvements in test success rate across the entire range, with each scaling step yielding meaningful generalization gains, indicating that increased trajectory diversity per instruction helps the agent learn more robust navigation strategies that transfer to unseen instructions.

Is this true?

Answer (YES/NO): NO